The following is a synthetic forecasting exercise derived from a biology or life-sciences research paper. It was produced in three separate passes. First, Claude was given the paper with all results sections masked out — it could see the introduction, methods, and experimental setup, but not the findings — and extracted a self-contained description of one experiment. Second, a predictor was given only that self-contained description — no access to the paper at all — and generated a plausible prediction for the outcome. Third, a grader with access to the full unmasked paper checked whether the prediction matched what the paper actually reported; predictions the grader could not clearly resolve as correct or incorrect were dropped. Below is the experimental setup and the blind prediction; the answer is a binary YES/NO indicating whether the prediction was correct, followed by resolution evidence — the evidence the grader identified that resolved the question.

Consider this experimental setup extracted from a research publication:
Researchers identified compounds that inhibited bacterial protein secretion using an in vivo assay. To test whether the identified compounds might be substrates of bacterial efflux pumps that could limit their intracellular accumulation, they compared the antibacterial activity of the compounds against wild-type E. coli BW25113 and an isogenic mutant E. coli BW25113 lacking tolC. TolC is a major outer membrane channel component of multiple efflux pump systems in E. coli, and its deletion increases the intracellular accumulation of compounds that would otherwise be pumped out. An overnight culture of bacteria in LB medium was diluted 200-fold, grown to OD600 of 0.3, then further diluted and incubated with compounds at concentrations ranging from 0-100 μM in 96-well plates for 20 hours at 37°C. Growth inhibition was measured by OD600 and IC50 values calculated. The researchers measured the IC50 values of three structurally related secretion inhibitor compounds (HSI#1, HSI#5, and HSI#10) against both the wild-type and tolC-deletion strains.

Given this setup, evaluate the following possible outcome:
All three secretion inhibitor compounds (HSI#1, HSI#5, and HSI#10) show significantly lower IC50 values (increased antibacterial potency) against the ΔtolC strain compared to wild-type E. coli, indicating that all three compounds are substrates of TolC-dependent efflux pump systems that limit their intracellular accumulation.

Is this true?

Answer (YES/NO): NO